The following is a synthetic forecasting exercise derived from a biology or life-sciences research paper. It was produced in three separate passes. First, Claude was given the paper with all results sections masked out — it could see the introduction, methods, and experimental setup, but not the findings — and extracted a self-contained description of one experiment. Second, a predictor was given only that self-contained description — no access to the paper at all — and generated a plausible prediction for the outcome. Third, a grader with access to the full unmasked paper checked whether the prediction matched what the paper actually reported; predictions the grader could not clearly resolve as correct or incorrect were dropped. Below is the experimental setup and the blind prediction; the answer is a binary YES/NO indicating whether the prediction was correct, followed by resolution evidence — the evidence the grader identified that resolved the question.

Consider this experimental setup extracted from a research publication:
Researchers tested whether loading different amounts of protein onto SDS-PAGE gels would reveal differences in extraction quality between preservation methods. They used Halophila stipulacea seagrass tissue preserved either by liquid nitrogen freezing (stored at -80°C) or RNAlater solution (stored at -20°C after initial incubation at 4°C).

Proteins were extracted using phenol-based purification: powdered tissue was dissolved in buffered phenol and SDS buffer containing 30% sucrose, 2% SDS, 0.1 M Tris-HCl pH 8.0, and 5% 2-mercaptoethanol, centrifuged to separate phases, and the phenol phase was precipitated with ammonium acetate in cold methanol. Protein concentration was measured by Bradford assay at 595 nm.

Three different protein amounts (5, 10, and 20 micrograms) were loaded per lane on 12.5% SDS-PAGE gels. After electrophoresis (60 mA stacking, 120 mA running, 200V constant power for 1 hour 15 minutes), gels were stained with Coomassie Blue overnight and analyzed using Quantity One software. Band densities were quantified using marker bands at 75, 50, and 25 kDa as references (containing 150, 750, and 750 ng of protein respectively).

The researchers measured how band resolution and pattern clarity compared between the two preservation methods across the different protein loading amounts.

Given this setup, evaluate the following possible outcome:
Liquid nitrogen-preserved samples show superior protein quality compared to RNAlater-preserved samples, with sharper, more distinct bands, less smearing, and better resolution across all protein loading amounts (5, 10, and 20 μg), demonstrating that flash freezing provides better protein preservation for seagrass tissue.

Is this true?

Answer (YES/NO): NO